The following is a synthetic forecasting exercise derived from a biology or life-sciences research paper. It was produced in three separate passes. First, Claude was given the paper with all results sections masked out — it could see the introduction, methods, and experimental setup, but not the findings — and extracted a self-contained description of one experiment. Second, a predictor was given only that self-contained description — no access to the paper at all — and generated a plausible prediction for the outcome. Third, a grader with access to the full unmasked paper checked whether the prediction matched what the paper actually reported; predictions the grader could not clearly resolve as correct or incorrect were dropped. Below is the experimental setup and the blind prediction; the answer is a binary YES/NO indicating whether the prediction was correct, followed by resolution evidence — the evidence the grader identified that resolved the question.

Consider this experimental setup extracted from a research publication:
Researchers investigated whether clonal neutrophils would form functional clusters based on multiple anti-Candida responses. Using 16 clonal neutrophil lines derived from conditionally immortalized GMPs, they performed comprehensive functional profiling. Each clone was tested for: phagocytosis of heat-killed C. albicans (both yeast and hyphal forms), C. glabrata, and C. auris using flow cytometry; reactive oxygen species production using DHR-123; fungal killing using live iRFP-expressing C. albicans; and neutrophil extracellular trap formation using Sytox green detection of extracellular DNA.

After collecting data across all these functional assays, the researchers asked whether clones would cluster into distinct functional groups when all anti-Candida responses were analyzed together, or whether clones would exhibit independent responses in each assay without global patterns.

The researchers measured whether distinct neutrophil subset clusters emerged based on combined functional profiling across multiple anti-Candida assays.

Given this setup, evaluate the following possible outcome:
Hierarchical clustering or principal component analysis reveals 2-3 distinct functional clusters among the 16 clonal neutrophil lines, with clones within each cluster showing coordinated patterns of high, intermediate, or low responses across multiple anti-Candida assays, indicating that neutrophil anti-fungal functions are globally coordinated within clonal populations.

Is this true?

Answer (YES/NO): YES